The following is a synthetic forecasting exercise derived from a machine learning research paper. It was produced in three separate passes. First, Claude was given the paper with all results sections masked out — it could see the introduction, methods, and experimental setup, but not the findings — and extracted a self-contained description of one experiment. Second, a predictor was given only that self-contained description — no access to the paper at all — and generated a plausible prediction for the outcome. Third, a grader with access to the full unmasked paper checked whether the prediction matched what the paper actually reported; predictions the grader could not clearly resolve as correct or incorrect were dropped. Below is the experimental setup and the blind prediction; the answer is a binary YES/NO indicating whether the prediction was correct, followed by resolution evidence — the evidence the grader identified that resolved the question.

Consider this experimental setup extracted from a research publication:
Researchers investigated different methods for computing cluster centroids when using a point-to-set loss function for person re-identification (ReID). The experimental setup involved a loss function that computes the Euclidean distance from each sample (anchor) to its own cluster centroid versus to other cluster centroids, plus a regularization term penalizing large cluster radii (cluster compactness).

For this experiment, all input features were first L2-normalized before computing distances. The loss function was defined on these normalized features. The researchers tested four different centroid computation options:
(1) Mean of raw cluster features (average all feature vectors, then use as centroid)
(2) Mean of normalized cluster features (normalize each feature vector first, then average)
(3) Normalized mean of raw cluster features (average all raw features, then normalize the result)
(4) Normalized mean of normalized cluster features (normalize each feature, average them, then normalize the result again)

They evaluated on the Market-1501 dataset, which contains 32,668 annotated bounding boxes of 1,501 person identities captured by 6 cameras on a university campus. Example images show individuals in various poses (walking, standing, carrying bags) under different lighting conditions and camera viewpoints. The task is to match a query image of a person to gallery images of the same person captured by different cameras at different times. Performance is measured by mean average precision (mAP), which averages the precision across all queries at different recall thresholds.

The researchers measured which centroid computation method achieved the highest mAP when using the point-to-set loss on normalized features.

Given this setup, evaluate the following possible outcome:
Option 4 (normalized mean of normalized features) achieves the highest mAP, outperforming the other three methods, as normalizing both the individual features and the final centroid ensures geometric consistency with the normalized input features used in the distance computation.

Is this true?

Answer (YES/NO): YES